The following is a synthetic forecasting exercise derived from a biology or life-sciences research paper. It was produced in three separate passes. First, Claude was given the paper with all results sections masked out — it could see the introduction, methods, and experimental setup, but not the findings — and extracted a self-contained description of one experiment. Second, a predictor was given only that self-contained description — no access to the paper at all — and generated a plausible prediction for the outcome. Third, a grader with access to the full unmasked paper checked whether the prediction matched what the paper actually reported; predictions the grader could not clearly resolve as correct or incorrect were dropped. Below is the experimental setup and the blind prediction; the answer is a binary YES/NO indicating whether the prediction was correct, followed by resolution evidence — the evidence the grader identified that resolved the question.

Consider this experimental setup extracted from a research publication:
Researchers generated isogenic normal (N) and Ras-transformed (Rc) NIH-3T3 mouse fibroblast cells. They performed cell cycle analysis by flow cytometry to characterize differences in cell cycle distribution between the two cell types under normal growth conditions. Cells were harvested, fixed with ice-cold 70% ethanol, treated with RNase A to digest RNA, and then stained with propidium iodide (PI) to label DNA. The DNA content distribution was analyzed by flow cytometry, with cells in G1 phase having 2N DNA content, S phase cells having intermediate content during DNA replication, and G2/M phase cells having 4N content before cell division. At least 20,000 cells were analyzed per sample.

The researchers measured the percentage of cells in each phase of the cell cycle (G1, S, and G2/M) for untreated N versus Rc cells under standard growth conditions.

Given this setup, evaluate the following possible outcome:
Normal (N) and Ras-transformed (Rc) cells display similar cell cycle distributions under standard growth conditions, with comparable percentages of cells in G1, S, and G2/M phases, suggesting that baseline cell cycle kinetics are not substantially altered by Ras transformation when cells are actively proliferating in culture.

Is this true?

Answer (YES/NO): NO